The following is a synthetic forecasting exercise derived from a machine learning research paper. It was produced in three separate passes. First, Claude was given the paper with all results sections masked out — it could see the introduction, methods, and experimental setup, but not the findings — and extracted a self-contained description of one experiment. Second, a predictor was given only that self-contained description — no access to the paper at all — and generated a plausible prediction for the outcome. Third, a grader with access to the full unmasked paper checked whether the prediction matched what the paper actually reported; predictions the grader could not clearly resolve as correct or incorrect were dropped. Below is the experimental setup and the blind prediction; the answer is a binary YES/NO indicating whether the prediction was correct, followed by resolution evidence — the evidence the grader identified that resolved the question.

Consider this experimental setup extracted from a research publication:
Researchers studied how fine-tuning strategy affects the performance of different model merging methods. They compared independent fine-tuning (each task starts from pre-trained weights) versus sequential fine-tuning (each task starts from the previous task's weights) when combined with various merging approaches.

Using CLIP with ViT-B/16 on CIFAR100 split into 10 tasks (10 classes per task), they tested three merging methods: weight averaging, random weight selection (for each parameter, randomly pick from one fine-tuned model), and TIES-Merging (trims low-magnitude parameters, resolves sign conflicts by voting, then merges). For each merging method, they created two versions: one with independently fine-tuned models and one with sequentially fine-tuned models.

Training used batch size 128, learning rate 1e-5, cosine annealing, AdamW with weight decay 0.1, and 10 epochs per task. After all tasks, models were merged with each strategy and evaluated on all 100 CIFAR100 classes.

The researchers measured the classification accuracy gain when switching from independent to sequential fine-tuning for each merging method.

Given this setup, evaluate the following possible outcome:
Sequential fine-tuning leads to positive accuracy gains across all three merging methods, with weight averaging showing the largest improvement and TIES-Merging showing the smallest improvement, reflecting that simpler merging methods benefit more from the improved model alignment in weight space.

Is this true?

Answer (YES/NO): NO